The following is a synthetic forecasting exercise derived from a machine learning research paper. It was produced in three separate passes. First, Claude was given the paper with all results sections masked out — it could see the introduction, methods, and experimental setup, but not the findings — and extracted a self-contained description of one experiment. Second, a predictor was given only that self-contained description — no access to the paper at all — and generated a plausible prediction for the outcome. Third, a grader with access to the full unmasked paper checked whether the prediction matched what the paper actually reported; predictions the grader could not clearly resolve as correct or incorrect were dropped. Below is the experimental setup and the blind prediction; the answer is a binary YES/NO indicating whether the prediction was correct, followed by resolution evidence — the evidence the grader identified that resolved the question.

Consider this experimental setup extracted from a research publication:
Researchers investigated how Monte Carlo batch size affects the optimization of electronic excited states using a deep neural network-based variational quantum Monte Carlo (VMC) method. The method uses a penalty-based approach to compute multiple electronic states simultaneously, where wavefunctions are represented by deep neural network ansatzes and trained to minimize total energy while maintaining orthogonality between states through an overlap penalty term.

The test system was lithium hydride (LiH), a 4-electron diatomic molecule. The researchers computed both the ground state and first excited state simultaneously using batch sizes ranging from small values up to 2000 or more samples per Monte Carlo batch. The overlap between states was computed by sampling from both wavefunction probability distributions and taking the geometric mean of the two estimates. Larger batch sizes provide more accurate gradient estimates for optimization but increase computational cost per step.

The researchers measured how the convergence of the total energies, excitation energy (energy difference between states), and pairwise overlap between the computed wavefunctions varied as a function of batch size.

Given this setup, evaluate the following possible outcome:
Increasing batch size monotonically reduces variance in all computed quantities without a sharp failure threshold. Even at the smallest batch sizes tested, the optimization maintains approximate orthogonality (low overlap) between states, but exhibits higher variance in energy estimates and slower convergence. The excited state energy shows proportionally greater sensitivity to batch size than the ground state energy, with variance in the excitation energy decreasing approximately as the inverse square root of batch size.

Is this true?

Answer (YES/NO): NO